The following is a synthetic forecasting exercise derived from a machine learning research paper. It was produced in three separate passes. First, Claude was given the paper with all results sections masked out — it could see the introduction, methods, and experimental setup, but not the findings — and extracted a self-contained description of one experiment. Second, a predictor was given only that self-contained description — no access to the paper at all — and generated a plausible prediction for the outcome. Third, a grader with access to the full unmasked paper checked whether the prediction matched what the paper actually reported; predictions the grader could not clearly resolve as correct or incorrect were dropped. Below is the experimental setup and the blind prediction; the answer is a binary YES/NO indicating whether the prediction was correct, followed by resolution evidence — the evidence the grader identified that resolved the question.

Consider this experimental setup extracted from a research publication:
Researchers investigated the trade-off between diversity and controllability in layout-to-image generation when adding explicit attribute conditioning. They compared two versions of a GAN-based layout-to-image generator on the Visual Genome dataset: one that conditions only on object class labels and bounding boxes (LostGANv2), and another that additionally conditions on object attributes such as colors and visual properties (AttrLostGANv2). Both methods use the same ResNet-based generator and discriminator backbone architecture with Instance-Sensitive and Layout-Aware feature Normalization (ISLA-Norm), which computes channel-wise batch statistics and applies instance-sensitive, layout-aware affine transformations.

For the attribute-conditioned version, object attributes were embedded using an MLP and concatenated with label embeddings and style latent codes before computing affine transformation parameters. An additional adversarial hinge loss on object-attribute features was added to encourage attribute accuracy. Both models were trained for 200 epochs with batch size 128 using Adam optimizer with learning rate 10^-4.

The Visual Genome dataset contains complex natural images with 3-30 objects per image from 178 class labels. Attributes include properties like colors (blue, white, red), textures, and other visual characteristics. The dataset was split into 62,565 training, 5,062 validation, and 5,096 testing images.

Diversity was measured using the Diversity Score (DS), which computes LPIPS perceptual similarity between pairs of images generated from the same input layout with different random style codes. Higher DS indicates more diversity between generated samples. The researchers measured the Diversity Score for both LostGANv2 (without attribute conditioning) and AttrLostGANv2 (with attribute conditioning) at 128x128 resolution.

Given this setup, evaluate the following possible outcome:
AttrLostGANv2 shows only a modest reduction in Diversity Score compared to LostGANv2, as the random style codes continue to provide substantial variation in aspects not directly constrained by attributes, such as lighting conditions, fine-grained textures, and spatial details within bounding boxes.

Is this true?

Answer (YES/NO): NO